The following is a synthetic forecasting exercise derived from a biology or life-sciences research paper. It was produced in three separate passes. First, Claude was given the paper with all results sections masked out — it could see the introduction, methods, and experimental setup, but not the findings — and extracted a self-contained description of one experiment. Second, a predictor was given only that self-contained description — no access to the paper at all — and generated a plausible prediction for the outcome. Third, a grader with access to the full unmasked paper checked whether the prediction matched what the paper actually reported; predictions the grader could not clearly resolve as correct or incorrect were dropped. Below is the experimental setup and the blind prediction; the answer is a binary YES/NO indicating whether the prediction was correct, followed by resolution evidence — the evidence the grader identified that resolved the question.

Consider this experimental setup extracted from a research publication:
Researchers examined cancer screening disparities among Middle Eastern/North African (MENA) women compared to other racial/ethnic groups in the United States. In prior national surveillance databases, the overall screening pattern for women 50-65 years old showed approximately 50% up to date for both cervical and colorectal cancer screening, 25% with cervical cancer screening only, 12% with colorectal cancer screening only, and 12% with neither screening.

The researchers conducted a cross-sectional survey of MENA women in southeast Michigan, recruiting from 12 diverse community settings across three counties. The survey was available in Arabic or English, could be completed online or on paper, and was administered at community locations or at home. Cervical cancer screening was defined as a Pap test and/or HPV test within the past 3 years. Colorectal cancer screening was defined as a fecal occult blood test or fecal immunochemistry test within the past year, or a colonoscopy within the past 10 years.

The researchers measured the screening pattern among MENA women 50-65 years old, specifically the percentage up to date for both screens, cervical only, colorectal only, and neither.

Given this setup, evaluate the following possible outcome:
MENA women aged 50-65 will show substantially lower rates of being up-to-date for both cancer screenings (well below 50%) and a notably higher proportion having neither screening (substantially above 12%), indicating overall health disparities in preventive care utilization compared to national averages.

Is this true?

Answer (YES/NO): YES